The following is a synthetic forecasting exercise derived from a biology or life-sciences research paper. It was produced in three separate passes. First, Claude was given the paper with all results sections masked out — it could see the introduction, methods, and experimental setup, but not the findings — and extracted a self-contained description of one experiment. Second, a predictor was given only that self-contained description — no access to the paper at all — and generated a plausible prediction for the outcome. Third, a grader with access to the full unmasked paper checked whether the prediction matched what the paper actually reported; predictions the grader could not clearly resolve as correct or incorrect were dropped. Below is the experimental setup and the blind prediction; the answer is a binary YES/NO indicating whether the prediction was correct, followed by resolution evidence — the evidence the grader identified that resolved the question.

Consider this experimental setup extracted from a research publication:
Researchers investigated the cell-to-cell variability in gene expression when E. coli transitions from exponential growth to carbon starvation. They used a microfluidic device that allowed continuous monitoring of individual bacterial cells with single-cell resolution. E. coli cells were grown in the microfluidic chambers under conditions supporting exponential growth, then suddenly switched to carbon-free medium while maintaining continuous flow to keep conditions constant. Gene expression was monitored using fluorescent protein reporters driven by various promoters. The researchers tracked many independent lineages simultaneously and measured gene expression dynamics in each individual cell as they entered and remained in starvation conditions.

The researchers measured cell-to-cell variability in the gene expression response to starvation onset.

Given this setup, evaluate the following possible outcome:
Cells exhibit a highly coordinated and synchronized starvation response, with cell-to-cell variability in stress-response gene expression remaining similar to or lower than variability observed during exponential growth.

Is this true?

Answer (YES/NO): YES